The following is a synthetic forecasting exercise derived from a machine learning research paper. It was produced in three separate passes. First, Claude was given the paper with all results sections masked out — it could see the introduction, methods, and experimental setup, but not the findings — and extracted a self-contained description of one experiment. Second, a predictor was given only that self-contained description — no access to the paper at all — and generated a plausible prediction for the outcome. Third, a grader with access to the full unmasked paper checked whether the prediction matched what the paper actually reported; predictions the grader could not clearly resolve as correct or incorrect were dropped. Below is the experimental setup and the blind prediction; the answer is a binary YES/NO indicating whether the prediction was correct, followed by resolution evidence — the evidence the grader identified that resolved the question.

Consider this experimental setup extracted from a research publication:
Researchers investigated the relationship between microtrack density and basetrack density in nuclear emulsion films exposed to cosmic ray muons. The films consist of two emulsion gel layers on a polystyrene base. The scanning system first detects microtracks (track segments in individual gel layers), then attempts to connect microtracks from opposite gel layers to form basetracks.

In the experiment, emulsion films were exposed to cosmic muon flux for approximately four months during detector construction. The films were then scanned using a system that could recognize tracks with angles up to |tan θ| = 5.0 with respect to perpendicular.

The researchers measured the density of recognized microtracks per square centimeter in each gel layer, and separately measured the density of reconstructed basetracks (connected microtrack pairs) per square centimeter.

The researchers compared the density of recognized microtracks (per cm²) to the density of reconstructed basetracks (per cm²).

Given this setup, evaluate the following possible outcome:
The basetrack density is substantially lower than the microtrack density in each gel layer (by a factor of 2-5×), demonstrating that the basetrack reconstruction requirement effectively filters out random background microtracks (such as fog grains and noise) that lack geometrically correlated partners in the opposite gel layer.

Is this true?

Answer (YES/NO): NO